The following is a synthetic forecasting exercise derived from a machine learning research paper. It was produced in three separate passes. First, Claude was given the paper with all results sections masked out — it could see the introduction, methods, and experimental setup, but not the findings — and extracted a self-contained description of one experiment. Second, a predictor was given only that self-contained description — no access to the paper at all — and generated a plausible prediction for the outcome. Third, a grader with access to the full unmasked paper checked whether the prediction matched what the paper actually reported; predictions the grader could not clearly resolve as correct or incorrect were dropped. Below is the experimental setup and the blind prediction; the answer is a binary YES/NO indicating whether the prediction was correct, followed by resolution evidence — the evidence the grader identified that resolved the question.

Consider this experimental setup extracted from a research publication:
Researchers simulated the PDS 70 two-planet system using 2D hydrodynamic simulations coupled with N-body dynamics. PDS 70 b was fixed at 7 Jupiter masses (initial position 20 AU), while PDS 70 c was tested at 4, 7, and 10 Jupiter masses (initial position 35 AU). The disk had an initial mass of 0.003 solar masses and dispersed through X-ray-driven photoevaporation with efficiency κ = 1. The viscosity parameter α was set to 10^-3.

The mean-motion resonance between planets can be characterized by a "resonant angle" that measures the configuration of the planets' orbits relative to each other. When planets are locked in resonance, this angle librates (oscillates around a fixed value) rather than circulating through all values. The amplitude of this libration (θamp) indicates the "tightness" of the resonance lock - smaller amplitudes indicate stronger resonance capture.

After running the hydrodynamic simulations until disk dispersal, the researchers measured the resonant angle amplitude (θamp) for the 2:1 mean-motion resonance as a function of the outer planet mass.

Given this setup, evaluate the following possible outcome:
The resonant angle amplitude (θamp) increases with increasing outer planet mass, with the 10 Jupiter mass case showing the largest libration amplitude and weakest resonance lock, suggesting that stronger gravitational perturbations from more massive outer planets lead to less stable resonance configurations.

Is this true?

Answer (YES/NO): YES